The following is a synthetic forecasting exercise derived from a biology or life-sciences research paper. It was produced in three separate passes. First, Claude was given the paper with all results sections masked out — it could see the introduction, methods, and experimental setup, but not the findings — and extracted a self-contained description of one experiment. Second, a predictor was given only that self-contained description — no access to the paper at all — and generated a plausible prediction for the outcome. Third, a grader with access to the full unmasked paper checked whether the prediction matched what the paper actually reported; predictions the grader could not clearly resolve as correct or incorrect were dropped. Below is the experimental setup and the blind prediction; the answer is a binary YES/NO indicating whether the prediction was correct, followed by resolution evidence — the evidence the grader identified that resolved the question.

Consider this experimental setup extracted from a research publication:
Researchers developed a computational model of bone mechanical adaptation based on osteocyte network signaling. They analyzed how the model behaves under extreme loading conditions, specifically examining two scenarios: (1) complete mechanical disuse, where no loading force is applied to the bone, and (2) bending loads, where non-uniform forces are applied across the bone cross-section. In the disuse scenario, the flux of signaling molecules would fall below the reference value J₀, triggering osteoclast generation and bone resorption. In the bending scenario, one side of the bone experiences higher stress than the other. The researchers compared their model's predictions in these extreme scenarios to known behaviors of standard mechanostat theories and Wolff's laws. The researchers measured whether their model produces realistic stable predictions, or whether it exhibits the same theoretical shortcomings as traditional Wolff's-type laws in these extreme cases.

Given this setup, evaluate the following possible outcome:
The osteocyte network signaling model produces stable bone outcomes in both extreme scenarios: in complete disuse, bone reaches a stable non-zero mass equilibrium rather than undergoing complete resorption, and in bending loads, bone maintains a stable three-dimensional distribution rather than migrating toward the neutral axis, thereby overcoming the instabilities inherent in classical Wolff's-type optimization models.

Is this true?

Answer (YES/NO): NO